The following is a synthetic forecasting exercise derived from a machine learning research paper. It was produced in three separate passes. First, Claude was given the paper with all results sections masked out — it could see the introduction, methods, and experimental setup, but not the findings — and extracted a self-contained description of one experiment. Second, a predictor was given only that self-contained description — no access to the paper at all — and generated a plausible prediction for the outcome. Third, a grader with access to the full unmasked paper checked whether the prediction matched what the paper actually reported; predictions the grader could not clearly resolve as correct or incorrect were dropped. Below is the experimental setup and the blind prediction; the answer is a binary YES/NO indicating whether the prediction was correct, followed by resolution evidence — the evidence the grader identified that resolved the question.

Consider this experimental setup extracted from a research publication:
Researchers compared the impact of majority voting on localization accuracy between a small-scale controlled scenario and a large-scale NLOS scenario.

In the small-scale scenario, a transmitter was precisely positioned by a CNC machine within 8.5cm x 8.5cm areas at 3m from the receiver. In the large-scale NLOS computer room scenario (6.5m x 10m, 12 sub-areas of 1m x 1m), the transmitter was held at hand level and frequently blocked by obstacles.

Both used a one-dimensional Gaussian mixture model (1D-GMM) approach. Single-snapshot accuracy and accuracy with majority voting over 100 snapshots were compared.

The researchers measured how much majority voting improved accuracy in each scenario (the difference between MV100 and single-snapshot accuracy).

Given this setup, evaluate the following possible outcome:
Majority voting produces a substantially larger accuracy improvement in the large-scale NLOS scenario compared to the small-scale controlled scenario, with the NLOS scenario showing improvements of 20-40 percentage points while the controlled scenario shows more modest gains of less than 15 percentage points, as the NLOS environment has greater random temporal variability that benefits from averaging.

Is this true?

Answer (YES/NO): NO